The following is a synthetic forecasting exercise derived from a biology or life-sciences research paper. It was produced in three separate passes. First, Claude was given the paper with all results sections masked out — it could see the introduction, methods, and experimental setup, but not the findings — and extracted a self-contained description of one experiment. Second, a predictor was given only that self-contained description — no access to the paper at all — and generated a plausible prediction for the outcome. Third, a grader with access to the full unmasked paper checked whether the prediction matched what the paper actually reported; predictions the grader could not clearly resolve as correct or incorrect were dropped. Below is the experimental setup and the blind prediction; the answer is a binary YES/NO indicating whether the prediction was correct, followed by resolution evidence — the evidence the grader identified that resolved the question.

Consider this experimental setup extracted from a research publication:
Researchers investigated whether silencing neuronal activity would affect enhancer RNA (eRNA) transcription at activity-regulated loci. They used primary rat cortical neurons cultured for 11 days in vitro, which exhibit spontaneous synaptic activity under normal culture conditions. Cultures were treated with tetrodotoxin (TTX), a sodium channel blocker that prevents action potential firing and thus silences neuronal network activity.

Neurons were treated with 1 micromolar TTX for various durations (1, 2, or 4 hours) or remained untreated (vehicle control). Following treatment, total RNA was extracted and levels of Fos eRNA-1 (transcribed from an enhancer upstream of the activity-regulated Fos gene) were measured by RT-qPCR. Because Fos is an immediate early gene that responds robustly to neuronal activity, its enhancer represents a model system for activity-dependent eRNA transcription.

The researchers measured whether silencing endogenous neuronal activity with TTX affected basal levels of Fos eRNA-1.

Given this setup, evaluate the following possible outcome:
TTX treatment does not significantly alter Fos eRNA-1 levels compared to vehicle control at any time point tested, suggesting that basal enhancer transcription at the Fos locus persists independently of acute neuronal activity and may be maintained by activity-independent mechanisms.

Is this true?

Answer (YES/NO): NO